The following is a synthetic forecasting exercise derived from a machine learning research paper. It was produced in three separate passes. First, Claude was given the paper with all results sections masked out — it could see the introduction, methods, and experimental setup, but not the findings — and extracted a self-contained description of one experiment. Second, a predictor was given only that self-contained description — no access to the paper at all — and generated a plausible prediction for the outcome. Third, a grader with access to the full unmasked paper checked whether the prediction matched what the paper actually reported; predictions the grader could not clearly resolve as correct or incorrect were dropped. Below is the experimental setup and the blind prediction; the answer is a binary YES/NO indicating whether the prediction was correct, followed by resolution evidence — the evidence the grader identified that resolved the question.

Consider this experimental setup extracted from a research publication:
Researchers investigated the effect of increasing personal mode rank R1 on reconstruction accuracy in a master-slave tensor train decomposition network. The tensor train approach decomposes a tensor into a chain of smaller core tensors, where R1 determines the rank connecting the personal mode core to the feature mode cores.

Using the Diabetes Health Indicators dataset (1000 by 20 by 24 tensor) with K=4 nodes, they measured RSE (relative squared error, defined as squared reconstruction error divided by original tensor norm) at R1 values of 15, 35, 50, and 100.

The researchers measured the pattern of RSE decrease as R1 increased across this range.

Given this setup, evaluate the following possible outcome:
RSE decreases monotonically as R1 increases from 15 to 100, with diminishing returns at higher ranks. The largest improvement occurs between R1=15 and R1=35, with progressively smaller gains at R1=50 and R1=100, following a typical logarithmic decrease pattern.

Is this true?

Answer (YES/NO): NO